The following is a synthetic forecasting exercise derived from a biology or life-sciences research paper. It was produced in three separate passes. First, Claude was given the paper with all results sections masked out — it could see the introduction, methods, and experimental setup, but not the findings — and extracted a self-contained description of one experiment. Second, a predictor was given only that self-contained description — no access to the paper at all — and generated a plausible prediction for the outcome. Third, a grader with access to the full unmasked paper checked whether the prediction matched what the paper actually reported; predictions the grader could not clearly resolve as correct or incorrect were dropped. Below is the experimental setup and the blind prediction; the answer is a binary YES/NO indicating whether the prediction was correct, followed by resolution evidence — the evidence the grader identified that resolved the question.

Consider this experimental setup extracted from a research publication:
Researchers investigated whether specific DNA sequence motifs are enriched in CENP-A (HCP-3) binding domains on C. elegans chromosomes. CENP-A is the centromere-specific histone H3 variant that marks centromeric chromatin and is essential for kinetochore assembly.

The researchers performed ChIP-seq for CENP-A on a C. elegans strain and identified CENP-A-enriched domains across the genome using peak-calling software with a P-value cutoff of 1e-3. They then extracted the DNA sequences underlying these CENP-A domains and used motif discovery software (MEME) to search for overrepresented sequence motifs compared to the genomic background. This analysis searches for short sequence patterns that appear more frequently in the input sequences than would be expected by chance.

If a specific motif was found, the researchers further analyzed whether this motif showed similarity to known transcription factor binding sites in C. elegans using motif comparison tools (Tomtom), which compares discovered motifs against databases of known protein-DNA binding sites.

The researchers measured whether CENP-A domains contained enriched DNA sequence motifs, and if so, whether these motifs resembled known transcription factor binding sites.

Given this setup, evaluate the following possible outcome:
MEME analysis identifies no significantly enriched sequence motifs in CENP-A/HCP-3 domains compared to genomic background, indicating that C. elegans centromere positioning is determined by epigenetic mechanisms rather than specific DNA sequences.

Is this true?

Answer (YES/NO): NO